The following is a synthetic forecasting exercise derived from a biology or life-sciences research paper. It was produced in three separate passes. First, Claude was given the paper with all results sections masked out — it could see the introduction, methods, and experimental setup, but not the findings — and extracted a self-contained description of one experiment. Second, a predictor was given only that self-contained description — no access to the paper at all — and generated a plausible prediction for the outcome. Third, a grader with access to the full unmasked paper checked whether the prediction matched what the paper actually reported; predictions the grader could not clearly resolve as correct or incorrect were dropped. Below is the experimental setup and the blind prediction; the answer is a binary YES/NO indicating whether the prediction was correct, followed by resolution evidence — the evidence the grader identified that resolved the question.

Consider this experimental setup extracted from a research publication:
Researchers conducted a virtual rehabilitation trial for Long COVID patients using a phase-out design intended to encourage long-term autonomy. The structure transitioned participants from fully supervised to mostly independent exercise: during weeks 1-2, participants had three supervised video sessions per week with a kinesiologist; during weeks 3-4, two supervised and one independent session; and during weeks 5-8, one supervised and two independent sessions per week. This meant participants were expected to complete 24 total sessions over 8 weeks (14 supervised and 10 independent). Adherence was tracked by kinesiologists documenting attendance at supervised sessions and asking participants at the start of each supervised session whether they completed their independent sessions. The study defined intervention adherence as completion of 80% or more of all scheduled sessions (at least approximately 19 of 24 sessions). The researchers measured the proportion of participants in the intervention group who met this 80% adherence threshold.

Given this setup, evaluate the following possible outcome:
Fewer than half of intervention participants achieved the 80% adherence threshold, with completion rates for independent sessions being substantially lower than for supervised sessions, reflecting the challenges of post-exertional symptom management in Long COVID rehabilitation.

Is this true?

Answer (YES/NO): NO